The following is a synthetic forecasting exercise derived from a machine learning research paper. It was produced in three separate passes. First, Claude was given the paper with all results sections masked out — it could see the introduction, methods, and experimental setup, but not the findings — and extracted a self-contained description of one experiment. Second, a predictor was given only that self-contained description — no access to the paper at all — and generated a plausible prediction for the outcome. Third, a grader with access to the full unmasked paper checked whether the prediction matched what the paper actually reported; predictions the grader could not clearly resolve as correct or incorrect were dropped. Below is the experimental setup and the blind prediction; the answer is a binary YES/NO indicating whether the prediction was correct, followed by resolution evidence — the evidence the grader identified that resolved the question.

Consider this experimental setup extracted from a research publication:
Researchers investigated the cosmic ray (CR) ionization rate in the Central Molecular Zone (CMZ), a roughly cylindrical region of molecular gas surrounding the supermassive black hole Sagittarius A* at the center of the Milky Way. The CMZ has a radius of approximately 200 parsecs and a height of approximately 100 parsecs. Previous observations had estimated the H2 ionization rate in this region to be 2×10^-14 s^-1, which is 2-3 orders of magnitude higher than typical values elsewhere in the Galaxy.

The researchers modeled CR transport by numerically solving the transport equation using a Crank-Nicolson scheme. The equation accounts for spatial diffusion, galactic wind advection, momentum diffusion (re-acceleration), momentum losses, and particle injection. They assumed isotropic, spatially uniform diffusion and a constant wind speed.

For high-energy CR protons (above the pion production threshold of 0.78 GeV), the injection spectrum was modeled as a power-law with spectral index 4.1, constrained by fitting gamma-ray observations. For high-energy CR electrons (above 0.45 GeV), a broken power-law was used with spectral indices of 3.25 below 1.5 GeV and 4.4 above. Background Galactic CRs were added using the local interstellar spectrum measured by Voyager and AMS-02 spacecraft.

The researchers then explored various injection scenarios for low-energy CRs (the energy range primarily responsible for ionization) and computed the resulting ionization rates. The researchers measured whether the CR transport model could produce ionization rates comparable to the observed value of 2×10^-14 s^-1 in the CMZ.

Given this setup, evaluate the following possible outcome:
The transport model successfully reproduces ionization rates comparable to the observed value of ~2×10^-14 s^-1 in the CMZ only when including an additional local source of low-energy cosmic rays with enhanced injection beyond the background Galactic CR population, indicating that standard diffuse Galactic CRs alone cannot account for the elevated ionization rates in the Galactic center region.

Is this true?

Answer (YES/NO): NO